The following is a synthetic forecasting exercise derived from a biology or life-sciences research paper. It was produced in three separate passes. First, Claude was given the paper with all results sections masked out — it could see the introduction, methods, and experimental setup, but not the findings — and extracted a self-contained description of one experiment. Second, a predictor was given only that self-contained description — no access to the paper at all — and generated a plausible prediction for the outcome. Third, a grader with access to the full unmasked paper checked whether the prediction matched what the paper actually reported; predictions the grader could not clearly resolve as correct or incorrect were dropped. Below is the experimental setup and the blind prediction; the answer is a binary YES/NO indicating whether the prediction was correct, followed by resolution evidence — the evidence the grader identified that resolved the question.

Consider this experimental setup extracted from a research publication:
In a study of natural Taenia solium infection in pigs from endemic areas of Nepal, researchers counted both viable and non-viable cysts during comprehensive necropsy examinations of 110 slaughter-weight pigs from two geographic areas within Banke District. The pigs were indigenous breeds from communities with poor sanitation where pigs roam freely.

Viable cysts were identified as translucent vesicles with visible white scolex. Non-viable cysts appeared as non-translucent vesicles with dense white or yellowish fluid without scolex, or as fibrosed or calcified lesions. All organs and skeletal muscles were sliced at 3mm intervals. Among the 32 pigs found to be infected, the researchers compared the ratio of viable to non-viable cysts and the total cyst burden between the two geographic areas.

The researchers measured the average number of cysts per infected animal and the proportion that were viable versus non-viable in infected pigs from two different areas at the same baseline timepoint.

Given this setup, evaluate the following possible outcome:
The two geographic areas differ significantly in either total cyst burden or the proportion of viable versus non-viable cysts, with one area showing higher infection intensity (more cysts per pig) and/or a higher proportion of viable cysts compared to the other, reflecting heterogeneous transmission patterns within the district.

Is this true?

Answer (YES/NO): YES